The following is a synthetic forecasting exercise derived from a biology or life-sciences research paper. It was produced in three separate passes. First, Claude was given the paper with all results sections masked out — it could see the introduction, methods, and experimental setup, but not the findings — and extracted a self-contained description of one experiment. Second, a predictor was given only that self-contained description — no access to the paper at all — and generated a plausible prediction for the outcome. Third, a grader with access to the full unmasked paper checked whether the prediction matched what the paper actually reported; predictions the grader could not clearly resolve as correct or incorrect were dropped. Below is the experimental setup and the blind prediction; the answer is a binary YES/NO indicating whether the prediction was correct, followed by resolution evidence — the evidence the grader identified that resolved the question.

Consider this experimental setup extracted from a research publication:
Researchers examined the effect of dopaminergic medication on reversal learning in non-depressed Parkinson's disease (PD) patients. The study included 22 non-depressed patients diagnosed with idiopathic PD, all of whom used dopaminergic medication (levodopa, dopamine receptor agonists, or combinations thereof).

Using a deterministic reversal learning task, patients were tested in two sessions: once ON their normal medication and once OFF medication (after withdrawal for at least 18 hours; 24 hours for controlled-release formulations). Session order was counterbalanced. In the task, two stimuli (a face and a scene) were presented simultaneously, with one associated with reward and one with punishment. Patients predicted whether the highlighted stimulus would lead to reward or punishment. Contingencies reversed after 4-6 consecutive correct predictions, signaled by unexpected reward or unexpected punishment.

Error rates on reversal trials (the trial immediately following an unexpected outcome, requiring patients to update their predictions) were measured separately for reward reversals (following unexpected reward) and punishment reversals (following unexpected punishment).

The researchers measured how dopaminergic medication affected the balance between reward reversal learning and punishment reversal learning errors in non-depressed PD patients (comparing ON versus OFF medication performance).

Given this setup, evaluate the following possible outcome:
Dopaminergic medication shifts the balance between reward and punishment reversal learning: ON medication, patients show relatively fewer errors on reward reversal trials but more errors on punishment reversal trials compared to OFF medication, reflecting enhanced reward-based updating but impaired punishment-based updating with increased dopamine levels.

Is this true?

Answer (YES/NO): NO